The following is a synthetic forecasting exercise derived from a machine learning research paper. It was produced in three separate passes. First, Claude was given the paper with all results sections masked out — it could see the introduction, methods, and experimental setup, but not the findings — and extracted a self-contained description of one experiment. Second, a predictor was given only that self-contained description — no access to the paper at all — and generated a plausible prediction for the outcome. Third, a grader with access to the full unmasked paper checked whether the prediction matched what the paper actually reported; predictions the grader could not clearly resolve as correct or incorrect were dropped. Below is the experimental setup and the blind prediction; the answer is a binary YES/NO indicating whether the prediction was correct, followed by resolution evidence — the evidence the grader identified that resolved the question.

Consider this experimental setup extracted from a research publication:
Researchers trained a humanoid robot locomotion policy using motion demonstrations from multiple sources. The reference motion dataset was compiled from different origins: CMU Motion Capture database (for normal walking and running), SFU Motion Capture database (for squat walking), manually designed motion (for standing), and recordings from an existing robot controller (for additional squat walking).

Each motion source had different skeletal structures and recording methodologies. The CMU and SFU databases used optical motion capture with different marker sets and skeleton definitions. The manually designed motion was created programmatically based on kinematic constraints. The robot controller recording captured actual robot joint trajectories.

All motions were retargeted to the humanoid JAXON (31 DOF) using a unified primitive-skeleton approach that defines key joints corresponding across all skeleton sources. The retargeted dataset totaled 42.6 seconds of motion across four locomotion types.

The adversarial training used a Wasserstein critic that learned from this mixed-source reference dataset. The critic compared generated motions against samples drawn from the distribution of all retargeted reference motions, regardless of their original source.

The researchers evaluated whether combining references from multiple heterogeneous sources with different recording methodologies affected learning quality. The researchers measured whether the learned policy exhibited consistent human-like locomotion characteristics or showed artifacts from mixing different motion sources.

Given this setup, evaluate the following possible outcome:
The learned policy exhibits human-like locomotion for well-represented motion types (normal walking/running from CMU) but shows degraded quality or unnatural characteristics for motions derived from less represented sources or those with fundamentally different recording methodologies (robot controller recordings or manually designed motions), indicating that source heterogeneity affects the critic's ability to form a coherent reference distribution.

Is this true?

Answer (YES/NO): NO